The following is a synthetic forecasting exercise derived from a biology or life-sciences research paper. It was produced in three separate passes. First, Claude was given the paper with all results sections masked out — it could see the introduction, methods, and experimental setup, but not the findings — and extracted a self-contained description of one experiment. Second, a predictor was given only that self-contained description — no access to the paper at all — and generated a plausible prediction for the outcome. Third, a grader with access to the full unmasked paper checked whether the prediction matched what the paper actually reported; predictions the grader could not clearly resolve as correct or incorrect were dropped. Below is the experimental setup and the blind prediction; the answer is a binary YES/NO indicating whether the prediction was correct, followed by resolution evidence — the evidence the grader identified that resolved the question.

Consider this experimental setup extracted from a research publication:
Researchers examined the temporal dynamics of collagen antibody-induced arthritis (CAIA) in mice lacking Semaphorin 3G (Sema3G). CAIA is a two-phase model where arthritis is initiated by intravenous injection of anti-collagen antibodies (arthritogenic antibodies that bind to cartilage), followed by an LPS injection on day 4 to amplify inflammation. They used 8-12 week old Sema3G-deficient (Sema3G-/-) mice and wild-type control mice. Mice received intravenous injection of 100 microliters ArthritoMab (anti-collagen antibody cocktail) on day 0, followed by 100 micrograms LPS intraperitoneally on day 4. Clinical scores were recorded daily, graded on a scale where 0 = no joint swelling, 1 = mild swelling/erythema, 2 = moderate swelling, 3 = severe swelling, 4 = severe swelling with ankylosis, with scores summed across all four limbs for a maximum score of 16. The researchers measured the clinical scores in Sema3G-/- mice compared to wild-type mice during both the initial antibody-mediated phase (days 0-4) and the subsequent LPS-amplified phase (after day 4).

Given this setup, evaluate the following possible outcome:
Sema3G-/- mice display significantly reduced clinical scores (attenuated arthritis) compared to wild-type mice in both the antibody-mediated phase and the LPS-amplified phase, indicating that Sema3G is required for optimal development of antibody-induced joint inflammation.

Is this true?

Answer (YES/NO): NO